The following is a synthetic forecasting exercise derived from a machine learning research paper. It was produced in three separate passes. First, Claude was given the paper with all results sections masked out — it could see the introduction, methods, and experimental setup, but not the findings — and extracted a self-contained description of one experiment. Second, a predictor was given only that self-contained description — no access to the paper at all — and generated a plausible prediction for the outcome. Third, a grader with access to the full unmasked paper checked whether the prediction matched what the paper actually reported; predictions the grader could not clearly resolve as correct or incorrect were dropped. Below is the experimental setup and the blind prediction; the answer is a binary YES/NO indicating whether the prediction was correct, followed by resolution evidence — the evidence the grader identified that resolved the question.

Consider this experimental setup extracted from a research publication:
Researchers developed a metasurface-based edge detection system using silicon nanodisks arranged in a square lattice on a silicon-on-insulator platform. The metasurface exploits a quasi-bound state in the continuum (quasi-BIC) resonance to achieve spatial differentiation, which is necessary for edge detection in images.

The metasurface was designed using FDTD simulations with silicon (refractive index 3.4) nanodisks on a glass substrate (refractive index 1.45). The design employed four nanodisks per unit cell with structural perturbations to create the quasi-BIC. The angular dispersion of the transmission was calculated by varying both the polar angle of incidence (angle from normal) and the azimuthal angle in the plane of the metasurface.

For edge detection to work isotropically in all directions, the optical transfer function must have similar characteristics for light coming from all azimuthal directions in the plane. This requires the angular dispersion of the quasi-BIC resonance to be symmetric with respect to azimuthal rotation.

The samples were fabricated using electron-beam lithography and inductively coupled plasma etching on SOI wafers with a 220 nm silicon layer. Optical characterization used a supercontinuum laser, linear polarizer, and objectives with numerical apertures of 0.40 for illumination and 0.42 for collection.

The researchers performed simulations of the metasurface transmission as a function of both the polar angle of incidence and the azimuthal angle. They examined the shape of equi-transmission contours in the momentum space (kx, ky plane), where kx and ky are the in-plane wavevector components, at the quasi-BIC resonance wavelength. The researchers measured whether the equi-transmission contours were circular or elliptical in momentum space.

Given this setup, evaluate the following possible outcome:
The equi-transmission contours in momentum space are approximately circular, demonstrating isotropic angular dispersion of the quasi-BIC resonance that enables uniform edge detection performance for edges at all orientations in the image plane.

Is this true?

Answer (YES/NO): YES